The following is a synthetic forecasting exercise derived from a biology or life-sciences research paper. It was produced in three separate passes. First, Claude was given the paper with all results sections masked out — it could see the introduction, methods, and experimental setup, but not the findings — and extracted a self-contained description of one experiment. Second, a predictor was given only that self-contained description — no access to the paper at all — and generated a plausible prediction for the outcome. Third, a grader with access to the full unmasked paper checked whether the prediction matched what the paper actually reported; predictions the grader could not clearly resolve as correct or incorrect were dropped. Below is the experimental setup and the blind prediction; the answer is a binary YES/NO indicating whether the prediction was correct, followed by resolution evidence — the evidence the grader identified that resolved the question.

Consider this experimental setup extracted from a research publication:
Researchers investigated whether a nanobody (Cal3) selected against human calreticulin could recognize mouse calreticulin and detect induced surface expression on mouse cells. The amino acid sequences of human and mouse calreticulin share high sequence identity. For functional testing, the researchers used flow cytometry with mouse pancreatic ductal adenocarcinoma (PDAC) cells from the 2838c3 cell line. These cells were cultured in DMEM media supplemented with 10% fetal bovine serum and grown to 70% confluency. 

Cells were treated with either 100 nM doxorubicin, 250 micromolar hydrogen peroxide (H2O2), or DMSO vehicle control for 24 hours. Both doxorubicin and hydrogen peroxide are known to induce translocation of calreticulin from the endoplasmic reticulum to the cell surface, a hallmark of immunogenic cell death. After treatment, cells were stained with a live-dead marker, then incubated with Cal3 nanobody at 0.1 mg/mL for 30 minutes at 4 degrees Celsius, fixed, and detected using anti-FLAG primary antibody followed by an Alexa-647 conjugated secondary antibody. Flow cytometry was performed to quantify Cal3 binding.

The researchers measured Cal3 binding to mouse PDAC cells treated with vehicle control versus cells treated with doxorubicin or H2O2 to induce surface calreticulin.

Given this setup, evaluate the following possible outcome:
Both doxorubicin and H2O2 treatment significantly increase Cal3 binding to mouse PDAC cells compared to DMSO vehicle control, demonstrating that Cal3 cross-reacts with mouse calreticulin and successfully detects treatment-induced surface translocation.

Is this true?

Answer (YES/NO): YES